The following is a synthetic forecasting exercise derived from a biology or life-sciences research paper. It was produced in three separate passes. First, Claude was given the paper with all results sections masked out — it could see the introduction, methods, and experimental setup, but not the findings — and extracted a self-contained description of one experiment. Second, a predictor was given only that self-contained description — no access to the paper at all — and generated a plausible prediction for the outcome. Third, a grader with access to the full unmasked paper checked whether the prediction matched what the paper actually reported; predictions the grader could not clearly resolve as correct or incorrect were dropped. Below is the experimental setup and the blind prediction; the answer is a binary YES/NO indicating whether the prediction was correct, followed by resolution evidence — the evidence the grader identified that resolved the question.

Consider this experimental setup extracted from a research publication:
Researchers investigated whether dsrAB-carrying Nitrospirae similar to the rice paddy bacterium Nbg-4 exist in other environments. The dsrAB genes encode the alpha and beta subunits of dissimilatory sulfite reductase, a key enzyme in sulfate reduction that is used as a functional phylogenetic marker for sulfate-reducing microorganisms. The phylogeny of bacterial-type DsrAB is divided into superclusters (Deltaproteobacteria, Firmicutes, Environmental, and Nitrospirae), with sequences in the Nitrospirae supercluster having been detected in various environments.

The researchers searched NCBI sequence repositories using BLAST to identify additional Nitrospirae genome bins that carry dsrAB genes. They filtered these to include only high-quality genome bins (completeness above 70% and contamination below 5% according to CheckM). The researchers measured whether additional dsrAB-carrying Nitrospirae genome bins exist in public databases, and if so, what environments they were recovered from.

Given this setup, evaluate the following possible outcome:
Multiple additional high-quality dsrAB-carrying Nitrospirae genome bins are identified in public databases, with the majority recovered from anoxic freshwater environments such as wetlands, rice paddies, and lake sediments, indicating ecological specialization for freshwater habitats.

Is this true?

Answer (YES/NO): NO